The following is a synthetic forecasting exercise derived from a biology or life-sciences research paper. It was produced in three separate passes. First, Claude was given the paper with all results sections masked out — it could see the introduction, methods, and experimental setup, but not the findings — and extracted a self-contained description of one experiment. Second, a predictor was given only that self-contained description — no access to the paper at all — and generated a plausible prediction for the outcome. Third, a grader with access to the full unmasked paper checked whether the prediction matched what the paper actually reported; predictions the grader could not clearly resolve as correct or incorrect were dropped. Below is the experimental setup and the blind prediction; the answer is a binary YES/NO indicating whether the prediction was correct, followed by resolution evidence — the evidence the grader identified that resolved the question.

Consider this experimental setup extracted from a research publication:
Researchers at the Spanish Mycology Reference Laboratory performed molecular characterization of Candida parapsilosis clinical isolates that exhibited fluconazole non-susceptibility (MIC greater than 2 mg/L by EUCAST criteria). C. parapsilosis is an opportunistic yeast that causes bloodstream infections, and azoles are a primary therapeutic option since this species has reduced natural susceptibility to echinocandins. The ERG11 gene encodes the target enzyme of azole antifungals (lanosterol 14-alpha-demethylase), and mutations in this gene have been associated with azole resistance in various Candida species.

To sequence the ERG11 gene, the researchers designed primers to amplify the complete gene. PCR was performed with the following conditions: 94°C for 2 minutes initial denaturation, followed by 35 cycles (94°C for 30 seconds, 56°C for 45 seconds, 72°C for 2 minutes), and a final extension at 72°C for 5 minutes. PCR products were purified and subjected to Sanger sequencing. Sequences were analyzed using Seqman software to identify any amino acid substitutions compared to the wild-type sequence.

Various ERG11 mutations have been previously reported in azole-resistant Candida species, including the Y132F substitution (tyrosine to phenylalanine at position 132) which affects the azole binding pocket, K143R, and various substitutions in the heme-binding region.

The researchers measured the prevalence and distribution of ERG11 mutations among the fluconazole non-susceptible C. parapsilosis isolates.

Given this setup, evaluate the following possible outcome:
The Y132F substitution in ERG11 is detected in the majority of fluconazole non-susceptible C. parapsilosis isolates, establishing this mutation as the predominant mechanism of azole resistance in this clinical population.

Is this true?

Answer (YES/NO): YES